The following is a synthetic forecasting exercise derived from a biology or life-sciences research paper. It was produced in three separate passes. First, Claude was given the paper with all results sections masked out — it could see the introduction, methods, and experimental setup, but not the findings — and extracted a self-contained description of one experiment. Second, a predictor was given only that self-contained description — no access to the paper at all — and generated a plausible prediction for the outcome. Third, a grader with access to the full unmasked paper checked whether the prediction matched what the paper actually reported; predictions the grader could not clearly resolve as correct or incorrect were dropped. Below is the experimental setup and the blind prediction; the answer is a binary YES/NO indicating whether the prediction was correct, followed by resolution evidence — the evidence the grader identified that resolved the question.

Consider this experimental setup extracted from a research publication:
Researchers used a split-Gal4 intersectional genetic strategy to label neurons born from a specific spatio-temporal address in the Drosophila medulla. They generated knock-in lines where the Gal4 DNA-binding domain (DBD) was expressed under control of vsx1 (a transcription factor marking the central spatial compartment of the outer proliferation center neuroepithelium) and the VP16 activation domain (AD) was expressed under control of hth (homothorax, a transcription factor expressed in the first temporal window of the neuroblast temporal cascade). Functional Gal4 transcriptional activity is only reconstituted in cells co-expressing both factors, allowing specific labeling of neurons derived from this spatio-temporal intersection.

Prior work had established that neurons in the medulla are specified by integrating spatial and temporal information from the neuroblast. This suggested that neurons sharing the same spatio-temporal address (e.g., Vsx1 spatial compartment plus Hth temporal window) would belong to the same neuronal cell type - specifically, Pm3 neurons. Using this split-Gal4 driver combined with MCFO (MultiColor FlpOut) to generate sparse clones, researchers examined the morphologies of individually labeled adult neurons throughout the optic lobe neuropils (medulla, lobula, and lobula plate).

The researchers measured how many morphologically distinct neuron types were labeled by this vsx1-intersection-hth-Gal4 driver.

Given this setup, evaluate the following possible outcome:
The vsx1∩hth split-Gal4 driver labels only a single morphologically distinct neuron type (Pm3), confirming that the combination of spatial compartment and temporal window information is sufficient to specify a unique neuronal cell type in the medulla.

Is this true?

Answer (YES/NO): NO